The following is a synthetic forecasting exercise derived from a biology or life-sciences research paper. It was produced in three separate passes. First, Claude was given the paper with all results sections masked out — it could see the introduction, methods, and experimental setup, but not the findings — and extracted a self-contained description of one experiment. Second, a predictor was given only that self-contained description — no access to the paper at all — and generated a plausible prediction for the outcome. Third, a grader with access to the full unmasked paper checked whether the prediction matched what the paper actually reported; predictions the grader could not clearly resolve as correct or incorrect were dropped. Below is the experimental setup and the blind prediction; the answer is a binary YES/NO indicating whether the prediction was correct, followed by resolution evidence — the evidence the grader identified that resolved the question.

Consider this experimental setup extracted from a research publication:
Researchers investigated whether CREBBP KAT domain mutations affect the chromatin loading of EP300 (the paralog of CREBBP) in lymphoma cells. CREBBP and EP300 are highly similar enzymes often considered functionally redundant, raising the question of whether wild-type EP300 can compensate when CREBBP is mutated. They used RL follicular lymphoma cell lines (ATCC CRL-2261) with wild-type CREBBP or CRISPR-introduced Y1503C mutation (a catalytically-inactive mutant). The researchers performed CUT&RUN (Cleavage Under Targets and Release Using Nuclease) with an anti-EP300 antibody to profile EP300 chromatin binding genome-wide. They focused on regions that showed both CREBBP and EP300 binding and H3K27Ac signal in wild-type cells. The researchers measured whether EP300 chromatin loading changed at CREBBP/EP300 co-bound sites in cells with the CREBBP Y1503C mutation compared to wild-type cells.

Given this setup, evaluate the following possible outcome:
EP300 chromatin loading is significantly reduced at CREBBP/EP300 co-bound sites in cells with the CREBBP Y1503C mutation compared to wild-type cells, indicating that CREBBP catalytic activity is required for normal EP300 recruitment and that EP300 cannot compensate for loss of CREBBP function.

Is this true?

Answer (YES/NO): YES